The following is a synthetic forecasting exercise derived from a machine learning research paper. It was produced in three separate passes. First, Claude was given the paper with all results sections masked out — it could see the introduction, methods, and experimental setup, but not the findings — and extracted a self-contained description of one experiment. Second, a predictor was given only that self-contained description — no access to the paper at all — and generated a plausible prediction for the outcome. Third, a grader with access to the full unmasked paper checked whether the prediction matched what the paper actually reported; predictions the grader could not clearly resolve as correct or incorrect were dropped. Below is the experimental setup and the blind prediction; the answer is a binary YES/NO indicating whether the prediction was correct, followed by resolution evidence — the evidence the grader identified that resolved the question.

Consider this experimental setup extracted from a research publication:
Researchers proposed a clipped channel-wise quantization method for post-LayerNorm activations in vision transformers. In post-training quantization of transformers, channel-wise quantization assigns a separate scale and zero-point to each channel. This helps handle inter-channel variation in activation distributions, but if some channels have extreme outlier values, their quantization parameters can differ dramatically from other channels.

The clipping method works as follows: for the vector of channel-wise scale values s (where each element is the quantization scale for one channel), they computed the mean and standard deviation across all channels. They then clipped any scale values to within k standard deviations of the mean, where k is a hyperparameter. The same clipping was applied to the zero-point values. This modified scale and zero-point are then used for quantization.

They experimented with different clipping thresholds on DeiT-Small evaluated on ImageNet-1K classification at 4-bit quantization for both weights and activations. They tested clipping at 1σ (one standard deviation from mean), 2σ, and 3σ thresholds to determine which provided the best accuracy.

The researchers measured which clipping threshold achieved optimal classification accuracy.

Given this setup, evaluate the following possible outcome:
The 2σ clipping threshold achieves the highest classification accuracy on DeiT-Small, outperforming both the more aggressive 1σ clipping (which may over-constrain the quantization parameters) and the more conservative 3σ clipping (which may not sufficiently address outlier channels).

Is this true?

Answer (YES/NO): YES